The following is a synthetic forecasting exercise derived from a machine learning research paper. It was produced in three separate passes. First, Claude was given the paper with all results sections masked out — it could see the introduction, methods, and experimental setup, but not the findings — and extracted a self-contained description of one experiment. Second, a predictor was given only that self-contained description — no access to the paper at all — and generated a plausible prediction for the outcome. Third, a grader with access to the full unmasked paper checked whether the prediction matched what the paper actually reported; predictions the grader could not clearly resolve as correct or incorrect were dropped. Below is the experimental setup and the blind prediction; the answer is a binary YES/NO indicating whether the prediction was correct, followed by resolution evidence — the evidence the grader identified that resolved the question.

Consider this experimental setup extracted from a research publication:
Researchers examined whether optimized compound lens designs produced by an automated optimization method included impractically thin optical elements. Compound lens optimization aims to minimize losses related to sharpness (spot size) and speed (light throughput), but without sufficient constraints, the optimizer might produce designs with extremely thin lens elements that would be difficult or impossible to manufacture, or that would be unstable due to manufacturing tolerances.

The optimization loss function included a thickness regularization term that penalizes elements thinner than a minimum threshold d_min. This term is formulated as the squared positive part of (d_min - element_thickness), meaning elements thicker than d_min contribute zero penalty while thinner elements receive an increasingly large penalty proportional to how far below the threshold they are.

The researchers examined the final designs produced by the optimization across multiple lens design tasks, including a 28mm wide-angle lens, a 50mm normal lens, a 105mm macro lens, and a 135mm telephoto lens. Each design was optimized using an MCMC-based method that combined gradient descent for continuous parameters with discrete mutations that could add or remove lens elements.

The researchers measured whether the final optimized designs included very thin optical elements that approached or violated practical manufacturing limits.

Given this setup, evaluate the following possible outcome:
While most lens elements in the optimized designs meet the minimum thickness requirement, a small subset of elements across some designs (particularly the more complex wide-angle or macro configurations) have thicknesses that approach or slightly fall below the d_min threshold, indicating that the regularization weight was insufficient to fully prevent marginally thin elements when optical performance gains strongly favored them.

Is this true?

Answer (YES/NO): NO